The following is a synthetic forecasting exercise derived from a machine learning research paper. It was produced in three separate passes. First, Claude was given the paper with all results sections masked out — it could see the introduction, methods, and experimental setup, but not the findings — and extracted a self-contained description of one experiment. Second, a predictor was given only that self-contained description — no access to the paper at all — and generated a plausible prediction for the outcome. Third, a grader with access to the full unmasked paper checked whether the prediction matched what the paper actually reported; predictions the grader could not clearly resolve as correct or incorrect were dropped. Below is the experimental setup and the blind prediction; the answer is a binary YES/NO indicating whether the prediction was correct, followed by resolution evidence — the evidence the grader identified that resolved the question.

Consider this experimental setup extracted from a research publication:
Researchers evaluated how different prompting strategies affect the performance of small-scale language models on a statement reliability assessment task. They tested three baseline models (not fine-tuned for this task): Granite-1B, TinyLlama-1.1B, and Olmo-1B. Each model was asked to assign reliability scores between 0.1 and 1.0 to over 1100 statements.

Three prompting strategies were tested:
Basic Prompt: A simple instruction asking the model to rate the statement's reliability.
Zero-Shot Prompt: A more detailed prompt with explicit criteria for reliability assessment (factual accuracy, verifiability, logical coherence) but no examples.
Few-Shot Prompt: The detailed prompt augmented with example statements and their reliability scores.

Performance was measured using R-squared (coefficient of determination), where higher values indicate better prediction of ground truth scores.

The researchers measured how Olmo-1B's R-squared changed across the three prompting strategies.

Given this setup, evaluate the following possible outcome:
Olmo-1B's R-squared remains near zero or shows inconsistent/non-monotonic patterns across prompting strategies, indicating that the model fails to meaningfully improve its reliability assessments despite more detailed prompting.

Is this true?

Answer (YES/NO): NO